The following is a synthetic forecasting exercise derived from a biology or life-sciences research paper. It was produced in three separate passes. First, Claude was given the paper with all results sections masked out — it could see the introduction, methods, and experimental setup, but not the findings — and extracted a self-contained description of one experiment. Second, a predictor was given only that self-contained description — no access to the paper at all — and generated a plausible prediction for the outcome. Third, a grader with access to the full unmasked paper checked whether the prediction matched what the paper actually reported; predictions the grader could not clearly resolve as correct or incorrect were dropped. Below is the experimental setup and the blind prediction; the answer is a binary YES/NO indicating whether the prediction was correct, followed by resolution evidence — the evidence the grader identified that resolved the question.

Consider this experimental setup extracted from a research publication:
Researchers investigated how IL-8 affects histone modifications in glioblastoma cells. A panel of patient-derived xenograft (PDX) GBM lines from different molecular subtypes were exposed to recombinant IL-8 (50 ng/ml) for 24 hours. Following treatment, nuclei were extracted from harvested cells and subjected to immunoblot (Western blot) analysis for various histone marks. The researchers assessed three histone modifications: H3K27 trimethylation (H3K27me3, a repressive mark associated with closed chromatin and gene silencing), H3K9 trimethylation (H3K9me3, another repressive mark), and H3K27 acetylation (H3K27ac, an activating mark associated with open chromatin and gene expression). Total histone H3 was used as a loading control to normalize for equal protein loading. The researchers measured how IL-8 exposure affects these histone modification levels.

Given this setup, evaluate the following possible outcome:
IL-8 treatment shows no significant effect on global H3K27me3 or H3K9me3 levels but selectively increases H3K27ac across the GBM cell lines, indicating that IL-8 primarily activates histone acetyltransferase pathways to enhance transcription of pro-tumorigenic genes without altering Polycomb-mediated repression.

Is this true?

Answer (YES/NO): NO